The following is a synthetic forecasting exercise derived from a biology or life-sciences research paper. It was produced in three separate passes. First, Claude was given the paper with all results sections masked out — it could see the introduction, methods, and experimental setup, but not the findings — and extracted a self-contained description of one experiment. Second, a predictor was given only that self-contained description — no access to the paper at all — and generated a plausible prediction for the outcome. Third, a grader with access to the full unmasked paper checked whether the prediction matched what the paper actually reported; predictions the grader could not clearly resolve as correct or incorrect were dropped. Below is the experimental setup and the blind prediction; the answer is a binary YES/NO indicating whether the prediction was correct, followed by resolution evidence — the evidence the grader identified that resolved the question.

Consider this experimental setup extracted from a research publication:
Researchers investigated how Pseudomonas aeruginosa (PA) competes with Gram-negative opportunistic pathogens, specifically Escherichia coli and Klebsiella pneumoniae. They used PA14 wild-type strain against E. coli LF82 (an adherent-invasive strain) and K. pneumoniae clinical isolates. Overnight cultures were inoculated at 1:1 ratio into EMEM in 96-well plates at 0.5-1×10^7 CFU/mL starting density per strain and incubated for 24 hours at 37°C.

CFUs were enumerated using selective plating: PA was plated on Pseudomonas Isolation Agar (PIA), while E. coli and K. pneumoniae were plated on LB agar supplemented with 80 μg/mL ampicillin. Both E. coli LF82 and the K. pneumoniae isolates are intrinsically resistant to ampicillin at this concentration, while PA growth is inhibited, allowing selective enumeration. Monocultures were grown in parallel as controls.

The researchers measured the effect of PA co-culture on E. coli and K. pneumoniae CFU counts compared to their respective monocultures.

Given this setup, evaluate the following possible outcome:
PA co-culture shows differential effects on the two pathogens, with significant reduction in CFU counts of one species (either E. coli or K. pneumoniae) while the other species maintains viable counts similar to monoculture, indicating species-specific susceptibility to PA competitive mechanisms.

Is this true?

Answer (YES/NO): NO